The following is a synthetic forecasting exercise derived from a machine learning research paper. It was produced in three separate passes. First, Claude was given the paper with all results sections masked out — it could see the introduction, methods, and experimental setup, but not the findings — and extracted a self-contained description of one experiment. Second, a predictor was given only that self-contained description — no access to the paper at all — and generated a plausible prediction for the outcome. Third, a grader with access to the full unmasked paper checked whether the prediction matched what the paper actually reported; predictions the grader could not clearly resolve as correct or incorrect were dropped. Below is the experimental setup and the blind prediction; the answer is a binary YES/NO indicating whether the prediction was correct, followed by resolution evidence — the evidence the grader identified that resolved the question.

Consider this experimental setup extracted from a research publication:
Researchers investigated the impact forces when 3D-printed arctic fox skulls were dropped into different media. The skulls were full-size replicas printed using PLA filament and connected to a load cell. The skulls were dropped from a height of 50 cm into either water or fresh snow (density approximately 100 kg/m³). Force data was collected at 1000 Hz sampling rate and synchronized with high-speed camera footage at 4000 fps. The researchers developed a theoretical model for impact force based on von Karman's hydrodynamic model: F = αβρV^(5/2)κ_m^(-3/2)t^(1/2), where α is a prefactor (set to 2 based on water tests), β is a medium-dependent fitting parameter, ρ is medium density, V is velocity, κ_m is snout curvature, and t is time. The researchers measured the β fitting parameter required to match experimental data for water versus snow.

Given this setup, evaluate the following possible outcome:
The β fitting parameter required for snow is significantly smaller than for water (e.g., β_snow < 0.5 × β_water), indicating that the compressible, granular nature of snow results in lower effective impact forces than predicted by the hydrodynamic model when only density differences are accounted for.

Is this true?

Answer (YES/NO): NO